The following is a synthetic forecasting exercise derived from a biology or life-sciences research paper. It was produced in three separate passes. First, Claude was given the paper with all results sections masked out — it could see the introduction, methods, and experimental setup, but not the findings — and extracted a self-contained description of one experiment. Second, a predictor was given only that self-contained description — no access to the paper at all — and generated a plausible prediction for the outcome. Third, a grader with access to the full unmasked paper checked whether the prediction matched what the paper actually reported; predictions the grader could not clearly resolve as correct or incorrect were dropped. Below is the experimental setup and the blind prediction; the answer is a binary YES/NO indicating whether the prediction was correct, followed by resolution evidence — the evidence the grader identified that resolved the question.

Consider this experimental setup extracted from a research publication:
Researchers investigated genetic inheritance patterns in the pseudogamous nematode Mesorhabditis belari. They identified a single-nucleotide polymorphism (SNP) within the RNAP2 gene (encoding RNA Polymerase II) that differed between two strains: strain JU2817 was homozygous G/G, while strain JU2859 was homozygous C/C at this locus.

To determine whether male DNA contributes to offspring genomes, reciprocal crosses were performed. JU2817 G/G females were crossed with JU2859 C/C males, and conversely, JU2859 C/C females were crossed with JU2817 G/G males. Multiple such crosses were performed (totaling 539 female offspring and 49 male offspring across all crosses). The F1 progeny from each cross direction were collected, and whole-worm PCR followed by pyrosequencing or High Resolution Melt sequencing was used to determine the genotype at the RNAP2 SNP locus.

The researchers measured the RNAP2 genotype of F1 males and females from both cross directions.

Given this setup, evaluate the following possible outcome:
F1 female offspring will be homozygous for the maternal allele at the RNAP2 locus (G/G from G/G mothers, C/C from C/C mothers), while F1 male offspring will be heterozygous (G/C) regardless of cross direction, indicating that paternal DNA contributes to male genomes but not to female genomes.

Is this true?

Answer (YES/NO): YES